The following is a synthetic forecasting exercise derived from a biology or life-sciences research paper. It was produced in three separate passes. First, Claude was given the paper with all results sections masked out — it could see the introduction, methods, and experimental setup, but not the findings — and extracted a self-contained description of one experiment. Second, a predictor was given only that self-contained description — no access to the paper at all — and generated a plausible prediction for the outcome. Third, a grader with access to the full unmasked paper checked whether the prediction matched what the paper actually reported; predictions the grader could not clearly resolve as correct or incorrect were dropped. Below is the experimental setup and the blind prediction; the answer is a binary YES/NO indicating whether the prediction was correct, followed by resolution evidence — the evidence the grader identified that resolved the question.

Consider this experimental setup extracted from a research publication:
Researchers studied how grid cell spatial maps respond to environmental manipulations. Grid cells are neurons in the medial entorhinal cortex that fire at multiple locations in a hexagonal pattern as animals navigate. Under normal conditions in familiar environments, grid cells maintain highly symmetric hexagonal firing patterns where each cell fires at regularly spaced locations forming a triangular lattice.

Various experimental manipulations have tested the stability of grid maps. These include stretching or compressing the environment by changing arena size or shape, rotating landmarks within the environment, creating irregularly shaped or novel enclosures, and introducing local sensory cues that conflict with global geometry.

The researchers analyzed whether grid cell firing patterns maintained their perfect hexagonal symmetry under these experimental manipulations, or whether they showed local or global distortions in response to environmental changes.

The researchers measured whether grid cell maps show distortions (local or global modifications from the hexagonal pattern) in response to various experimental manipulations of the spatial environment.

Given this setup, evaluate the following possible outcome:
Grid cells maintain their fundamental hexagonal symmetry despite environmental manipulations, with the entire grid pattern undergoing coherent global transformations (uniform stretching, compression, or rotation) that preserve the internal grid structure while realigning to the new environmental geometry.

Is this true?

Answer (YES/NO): NO